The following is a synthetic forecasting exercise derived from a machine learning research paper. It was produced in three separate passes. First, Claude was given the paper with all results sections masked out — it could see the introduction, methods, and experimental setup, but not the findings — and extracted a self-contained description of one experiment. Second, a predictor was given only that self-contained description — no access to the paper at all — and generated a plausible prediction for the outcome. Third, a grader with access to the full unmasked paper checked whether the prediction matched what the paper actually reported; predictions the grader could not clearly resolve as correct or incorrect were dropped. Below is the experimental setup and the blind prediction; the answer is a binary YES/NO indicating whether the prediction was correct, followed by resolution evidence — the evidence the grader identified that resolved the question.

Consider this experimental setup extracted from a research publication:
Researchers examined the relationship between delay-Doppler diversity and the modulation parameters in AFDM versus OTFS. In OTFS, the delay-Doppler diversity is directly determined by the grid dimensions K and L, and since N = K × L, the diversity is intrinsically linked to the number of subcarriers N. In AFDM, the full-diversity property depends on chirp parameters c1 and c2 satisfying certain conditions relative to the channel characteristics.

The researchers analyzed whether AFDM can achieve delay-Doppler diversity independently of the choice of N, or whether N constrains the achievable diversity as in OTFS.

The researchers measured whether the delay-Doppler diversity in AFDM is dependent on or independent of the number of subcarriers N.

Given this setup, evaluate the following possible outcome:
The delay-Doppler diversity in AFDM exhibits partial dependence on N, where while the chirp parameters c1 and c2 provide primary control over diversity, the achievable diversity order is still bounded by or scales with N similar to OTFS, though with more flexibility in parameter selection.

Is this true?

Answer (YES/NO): NO